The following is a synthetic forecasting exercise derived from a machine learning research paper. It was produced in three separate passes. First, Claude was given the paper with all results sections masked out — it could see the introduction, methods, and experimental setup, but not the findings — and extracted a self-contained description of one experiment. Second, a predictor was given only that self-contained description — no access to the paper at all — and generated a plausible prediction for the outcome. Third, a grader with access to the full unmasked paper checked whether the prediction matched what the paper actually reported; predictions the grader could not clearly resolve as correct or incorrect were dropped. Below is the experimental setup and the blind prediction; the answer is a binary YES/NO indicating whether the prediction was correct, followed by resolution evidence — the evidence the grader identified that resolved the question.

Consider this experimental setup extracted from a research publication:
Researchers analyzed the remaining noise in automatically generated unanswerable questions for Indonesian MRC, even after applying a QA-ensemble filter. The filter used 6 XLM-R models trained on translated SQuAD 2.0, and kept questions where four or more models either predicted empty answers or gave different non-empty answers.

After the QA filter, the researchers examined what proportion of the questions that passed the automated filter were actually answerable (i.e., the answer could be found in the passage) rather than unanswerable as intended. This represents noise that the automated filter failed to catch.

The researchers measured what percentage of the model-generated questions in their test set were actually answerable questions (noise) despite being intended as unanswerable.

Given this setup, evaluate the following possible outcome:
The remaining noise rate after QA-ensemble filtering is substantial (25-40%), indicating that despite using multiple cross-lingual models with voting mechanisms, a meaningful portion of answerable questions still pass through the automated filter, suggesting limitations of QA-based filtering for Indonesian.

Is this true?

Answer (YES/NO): NO